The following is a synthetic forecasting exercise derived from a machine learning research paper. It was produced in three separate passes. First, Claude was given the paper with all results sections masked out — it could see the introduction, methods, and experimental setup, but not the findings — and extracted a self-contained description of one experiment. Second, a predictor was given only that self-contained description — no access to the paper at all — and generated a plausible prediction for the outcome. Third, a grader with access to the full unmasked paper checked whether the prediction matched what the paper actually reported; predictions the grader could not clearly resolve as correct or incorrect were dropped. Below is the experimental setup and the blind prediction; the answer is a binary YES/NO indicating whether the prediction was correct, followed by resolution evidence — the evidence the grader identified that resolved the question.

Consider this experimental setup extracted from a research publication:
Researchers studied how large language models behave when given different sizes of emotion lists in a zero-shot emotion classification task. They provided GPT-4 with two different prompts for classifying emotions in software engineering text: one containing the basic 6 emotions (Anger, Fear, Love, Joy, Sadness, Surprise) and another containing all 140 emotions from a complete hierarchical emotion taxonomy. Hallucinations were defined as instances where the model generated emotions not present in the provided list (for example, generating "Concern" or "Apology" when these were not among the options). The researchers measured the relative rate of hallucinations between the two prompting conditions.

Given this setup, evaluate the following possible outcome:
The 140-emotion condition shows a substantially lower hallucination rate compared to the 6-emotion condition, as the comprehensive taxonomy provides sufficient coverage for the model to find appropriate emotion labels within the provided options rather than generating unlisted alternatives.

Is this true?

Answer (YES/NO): NO